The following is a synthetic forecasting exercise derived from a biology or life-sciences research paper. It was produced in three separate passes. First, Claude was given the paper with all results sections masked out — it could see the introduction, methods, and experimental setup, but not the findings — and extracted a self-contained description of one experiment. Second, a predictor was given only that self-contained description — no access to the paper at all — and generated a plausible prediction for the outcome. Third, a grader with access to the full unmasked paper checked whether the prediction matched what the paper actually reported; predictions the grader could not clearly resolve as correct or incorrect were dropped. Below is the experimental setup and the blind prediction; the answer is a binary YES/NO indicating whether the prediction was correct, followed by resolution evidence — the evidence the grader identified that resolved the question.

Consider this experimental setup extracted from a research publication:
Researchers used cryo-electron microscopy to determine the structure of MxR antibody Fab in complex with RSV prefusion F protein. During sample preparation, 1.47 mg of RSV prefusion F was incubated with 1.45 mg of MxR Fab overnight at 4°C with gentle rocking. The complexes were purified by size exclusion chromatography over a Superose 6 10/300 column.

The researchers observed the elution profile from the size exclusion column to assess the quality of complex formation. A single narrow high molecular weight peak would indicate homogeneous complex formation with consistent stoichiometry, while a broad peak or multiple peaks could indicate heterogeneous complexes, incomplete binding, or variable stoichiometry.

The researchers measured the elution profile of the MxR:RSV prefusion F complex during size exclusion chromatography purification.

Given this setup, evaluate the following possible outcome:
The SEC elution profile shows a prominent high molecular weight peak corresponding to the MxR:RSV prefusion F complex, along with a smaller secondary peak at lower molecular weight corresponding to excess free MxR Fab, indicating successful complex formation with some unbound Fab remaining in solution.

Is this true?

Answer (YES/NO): NO